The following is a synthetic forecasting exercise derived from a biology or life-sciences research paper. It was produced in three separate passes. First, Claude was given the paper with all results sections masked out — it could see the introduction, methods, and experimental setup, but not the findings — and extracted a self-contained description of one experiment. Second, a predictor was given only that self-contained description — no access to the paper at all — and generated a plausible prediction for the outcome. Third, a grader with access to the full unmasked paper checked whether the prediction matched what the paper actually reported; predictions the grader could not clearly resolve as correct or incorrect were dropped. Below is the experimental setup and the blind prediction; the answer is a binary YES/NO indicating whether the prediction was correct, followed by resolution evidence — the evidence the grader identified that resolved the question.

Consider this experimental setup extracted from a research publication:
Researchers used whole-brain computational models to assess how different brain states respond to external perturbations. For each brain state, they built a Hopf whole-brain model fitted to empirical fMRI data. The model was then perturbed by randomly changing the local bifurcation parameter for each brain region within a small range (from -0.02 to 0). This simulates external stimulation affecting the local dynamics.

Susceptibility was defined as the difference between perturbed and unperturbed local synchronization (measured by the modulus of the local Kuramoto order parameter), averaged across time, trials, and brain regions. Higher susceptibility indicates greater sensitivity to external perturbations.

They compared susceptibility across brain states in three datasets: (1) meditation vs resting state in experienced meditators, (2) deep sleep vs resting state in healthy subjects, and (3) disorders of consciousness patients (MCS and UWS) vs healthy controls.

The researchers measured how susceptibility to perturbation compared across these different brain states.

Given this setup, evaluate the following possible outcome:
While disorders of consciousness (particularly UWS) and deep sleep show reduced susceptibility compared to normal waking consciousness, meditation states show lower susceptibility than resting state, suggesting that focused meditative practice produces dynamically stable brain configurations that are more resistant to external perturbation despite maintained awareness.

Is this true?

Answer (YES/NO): YES